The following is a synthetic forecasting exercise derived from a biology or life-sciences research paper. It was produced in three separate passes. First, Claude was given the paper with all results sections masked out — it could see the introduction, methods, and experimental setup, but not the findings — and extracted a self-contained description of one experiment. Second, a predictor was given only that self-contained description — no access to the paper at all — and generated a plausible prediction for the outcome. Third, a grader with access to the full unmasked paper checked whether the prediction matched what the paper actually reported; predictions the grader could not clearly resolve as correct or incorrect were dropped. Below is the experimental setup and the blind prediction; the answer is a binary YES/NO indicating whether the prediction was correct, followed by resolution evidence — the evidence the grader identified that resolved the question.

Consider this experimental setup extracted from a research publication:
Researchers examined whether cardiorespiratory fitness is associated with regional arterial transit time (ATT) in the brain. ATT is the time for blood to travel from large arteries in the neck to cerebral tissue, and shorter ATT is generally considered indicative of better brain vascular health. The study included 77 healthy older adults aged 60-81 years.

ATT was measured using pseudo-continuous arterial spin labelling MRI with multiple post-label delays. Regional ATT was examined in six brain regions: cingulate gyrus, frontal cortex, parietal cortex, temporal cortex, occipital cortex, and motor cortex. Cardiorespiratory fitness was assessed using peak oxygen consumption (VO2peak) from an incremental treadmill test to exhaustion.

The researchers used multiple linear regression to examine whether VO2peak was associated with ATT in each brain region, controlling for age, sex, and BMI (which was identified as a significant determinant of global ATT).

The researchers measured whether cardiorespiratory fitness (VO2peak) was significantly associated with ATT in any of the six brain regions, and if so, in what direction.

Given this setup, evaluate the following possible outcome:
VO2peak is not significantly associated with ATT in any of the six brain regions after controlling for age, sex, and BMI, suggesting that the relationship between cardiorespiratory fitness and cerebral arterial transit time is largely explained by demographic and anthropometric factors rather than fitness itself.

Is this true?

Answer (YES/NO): NO